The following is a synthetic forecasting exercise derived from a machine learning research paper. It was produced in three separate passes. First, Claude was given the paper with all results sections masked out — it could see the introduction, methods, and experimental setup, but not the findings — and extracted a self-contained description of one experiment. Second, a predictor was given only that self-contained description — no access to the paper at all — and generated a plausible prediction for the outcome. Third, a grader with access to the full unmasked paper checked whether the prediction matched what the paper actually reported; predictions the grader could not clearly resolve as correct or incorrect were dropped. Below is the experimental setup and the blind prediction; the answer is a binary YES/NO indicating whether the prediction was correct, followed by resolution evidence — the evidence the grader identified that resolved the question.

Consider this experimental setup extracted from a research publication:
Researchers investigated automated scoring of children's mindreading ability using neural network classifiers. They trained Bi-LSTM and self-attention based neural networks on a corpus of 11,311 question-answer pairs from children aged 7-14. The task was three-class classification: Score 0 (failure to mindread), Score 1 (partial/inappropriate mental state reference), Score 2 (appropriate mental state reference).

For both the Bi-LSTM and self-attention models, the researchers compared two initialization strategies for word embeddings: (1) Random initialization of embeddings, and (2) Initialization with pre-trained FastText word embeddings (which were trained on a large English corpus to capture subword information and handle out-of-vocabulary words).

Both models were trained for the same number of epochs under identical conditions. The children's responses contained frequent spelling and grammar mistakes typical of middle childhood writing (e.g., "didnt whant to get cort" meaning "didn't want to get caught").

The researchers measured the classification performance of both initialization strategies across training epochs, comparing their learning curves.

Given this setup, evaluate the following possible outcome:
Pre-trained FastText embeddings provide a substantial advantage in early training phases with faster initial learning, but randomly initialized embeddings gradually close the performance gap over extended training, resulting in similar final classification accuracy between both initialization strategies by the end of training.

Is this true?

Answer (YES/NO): YES